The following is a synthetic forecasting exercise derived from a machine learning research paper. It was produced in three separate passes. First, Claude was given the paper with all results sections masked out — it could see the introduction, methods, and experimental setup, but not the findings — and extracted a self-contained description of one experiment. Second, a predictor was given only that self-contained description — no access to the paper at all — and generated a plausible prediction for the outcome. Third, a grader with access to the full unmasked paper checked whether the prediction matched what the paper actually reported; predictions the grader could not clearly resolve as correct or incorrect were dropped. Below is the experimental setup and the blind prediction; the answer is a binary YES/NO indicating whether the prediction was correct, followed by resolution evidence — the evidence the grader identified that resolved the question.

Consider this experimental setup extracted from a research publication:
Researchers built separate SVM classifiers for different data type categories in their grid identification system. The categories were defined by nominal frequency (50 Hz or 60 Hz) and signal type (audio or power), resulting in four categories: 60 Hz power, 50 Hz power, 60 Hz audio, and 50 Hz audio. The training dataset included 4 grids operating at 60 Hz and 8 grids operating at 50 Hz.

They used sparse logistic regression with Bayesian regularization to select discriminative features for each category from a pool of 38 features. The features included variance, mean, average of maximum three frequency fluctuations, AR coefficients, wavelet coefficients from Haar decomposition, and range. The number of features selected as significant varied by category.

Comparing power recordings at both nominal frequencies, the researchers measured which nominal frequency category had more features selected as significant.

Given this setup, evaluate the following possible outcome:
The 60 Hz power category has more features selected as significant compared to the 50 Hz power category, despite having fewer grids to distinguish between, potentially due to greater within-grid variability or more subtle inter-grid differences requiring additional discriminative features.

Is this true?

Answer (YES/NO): NO